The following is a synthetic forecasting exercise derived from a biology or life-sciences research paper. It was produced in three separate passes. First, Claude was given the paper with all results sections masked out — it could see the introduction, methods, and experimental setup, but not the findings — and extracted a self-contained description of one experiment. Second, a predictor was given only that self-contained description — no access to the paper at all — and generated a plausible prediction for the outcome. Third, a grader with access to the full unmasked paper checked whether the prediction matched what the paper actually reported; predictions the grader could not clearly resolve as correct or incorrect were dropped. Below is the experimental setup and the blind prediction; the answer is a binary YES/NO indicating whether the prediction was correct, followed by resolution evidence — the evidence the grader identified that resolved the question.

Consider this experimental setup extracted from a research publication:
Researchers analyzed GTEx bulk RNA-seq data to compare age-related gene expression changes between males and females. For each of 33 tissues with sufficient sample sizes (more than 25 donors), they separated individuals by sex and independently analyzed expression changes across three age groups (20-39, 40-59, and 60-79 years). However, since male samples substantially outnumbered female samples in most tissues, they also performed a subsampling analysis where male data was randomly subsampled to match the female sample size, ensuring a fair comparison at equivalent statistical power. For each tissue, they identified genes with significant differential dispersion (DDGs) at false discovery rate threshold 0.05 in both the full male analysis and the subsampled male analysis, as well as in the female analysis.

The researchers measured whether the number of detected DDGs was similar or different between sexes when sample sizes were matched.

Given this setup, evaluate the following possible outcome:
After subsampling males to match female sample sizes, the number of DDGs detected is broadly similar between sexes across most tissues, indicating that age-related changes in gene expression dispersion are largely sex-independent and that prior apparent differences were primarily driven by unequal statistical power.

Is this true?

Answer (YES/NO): NO